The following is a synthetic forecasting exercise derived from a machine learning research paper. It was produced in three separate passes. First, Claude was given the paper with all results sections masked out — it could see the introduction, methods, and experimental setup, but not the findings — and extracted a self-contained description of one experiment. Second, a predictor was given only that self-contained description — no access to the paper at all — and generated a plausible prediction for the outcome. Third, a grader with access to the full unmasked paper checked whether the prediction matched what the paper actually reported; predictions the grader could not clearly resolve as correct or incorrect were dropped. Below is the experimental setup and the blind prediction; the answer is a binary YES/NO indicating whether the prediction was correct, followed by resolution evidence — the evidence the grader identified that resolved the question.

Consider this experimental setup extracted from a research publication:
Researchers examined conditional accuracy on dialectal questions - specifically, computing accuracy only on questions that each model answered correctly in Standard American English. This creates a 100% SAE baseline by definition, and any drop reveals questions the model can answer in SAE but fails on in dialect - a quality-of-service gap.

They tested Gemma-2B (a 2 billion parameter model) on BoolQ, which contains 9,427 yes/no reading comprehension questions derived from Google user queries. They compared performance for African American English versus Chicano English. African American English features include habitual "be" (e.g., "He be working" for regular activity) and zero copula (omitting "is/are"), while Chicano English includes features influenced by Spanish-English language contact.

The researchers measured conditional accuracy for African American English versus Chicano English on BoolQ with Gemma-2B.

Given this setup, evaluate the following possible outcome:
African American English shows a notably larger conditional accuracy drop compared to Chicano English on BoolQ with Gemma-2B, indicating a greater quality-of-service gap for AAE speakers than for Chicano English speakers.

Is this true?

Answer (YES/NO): YES